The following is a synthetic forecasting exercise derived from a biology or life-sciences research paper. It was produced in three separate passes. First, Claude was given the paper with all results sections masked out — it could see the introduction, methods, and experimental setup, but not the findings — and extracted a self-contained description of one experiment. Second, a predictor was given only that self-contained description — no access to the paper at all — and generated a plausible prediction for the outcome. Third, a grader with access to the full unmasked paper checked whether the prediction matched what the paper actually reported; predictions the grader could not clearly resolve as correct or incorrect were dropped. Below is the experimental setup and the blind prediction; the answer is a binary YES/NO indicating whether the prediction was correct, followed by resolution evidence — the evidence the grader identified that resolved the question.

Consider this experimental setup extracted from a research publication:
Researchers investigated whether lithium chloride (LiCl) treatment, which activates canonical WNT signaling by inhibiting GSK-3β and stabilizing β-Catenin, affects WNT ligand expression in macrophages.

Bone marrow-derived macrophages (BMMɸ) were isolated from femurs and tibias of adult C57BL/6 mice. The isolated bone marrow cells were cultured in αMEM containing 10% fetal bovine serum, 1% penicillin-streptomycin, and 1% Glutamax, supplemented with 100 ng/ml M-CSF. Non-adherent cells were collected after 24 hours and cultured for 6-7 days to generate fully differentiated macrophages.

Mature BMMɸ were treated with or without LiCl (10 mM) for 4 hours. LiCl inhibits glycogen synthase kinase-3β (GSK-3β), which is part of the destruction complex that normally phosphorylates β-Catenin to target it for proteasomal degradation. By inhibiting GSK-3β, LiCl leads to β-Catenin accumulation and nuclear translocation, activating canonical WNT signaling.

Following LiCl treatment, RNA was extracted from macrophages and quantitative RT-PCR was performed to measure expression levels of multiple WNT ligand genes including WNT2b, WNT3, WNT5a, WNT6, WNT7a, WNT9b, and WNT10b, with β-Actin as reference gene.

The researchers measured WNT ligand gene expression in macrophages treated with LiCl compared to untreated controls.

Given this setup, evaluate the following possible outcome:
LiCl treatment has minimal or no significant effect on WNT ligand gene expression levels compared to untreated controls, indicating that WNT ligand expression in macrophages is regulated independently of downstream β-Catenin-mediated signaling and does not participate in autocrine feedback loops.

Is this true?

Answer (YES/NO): NO